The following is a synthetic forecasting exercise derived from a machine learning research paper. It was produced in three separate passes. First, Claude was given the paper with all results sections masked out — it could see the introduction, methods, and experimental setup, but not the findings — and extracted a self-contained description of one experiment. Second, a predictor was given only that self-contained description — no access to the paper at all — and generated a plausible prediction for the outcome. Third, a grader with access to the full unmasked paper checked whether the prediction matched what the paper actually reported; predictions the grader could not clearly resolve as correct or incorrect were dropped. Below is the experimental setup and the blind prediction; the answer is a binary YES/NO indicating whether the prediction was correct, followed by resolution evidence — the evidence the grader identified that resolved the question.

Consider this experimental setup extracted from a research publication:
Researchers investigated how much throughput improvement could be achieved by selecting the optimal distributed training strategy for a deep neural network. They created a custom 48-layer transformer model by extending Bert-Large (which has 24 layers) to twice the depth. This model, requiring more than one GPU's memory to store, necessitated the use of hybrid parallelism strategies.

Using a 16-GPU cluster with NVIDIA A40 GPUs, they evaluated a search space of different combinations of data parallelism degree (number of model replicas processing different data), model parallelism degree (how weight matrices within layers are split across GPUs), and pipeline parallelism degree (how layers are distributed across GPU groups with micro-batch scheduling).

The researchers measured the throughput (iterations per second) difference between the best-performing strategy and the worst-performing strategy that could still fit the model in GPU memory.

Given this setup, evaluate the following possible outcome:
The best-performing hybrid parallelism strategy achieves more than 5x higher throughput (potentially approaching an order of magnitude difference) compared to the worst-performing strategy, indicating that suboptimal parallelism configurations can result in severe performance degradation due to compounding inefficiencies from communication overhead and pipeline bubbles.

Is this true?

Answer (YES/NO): YES